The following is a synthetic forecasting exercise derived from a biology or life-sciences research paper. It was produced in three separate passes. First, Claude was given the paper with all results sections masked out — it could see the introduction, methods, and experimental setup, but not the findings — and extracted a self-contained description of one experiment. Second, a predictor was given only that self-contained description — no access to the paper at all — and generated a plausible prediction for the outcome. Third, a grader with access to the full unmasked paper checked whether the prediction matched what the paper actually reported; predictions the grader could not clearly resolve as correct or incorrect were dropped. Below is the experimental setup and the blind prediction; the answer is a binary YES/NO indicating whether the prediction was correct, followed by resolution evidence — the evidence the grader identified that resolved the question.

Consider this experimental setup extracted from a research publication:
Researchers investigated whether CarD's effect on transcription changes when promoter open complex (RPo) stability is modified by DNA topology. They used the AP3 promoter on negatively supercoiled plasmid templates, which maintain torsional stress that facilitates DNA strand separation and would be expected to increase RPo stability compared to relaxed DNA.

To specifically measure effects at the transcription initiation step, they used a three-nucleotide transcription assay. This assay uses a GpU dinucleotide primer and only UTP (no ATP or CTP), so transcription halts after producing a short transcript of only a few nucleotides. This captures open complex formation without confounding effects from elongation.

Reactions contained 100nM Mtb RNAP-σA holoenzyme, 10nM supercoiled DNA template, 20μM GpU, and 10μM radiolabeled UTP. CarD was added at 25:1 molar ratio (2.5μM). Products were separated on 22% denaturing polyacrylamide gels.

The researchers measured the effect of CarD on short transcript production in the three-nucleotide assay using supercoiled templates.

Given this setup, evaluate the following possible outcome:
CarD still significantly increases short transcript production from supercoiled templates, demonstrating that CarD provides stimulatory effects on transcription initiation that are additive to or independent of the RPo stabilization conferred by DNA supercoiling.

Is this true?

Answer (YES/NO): NO